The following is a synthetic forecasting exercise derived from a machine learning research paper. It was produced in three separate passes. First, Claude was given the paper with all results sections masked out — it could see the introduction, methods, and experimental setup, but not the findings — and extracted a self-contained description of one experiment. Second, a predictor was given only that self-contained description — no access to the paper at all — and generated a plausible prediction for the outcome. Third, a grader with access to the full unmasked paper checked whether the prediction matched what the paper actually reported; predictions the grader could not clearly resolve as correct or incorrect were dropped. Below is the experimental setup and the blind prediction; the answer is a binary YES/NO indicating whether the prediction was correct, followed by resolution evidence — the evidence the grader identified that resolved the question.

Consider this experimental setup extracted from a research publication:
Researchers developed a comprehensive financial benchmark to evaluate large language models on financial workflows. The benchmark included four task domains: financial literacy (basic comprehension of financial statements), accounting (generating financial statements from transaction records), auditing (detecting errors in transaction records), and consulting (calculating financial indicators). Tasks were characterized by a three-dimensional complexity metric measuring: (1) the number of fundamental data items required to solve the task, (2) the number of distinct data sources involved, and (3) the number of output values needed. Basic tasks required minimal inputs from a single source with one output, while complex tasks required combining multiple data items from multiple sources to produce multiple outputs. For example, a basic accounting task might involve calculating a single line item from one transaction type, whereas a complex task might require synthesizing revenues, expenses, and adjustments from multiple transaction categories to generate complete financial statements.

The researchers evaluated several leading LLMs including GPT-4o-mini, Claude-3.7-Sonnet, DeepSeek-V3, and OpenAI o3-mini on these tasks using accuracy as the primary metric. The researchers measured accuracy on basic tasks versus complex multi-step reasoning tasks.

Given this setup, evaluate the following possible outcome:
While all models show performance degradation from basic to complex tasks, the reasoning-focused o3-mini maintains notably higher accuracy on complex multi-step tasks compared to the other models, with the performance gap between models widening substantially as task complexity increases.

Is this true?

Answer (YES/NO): NO